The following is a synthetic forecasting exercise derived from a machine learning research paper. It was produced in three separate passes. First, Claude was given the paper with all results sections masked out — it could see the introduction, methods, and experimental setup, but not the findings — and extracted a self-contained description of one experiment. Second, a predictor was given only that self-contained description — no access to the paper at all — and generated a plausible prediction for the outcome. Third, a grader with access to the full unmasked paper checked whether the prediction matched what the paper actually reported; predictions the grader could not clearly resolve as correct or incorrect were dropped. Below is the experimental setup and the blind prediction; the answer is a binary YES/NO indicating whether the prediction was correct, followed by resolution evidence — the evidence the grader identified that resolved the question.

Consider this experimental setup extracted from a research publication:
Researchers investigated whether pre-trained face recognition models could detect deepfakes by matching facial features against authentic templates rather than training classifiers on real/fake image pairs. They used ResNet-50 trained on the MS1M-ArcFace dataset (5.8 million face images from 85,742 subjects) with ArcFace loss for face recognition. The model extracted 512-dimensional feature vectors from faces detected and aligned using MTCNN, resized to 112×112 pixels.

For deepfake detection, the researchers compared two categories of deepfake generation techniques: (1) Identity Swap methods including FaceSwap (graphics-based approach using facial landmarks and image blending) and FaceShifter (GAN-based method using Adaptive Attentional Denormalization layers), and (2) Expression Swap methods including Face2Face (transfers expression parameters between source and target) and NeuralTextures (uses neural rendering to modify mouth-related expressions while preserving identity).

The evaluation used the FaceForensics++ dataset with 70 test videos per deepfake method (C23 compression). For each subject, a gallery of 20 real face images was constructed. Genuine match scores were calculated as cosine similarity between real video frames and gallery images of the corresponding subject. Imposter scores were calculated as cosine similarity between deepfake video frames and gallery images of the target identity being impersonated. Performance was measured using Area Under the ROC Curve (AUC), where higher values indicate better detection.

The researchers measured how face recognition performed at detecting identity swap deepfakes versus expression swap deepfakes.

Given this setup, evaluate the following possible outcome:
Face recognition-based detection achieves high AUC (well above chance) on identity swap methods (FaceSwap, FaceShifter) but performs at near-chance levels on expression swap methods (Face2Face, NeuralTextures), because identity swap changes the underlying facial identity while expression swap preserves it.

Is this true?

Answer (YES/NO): NO